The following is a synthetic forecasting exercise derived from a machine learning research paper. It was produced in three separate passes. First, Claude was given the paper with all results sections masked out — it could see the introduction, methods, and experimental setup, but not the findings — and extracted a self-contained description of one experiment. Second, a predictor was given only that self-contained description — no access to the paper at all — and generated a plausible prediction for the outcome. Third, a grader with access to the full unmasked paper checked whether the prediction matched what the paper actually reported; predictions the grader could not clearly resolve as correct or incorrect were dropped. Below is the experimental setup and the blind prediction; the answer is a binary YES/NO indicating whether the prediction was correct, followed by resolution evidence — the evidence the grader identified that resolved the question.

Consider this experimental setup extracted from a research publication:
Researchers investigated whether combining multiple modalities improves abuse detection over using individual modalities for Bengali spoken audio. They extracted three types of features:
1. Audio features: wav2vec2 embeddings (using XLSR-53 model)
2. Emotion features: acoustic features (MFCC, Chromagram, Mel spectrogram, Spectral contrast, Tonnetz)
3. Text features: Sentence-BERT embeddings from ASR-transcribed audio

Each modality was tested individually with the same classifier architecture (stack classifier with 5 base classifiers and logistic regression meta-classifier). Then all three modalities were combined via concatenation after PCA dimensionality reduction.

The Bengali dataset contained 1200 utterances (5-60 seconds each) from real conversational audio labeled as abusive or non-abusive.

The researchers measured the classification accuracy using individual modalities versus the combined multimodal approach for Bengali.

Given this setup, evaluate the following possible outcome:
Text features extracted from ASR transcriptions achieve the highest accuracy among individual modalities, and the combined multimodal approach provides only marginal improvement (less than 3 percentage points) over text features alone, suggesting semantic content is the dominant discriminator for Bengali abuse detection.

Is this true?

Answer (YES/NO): NO